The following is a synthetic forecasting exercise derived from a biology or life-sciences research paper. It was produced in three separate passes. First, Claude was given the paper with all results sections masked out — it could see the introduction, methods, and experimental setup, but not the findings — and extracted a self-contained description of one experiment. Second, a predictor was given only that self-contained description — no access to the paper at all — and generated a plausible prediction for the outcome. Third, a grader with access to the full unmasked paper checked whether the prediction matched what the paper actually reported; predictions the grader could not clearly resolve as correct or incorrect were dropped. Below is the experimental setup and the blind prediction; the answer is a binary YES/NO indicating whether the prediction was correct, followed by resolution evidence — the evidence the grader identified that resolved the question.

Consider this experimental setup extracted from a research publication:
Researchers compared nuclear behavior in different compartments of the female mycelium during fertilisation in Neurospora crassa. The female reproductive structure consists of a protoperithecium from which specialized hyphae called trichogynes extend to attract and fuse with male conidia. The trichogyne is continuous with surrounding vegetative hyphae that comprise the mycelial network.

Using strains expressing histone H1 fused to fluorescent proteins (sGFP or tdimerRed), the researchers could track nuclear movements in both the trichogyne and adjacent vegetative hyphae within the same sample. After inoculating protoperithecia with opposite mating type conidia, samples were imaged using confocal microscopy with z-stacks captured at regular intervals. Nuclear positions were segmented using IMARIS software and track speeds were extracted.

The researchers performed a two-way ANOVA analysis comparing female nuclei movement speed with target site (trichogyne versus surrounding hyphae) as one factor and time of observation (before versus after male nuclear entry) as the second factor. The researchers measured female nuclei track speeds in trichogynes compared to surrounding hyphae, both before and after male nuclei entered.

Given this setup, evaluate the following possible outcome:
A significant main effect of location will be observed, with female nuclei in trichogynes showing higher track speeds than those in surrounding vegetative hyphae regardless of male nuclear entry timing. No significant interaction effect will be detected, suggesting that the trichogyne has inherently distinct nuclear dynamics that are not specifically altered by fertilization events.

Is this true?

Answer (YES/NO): NO